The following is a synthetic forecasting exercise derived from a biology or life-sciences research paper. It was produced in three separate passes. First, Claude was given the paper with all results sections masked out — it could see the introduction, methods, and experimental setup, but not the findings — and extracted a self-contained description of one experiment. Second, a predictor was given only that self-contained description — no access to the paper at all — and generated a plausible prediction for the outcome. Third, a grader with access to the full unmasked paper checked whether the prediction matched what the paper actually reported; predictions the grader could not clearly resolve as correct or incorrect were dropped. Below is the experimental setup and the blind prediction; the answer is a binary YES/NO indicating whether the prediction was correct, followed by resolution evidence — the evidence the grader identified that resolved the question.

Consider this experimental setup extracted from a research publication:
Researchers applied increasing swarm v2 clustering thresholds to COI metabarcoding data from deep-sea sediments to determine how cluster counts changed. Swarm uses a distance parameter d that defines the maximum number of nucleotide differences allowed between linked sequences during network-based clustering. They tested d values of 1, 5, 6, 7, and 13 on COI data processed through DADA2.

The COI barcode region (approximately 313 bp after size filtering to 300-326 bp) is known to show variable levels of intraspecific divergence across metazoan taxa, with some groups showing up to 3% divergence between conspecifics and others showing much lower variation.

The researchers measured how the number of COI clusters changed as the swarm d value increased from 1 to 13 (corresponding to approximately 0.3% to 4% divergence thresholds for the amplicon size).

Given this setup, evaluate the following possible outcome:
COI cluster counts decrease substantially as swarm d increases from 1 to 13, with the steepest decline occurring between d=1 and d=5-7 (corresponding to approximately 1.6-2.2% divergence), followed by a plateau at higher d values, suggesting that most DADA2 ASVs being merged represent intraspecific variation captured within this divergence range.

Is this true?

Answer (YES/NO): NO